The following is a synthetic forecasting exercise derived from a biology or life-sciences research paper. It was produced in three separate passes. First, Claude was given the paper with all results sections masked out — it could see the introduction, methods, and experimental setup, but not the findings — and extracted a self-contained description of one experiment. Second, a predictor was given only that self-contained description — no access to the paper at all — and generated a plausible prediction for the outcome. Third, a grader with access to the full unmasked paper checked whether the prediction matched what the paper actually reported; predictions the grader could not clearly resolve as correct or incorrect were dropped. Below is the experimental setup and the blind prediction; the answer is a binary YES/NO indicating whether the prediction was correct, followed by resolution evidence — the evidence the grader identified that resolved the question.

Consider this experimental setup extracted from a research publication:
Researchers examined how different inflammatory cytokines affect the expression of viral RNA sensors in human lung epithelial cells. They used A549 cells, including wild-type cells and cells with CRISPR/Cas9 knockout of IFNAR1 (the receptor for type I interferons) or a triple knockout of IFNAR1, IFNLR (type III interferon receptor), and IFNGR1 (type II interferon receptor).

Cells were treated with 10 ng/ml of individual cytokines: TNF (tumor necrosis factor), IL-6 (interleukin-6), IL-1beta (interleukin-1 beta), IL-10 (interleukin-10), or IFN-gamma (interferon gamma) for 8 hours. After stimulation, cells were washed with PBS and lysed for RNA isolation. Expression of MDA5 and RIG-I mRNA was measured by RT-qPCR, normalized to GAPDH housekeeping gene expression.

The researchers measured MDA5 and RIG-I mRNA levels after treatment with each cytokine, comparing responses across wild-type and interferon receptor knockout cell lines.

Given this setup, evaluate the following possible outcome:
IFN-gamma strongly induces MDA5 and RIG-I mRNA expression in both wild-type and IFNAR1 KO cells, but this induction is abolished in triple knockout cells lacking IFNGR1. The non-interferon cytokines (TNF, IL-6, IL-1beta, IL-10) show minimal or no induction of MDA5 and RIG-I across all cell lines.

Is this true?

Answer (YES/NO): NO